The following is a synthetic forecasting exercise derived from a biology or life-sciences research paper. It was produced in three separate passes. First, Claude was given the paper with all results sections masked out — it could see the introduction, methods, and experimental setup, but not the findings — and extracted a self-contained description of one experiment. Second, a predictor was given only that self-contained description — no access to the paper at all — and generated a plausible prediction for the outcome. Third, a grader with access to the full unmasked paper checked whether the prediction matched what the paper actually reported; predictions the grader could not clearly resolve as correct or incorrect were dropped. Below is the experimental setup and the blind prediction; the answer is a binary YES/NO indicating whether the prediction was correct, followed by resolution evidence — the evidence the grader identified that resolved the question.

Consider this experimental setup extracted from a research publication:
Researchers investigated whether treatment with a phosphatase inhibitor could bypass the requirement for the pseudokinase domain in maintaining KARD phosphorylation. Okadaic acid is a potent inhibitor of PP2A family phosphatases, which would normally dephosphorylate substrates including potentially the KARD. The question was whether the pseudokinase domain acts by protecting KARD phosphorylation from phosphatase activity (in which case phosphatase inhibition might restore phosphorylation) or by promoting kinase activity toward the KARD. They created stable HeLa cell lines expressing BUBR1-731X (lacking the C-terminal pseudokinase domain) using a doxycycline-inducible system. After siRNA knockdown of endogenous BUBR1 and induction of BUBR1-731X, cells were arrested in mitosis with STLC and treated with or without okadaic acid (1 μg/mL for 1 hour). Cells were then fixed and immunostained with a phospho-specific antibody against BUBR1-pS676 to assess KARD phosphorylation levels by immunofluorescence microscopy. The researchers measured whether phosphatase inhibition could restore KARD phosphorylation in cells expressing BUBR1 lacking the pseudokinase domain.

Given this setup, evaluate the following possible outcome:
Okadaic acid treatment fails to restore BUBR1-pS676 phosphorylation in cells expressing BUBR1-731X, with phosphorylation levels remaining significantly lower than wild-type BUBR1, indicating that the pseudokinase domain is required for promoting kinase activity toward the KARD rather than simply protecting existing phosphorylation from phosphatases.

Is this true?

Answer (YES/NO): YES